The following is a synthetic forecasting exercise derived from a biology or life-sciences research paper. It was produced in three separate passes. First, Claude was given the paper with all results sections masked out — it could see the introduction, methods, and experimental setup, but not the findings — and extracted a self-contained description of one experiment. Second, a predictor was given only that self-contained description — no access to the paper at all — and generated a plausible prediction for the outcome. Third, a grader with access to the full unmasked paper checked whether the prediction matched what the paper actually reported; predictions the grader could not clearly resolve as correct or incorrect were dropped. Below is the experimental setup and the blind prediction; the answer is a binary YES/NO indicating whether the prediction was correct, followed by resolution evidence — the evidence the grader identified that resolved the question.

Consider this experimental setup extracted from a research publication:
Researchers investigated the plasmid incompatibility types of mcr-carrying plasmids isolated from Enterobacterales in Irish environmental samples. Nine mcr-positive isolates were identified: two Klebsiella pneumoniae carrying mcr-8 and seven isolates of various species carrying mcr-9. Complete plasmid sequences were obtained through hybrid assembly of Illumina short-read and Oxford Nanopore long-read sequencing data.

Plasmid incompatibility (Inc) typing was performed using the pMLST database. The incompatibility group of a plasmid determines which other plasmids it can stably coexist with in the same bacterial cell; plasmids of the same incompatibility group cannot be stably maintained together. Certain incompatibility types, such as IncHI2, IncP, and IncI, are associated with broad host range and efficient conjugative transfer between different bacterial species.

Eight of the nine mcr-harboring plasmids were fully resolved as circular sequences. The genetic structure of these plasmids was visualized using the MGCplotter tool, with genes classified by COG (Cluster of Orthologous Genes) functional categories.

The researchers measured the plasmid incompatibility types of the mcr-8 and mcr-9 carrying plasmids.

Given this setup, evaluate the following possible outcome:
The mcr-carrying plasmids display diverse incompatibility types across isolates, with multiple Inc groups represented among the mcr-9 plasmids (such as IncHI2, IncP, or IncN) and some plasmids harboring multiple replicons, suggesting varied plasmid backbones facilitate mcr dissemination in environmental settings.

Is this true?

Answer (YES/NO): NO